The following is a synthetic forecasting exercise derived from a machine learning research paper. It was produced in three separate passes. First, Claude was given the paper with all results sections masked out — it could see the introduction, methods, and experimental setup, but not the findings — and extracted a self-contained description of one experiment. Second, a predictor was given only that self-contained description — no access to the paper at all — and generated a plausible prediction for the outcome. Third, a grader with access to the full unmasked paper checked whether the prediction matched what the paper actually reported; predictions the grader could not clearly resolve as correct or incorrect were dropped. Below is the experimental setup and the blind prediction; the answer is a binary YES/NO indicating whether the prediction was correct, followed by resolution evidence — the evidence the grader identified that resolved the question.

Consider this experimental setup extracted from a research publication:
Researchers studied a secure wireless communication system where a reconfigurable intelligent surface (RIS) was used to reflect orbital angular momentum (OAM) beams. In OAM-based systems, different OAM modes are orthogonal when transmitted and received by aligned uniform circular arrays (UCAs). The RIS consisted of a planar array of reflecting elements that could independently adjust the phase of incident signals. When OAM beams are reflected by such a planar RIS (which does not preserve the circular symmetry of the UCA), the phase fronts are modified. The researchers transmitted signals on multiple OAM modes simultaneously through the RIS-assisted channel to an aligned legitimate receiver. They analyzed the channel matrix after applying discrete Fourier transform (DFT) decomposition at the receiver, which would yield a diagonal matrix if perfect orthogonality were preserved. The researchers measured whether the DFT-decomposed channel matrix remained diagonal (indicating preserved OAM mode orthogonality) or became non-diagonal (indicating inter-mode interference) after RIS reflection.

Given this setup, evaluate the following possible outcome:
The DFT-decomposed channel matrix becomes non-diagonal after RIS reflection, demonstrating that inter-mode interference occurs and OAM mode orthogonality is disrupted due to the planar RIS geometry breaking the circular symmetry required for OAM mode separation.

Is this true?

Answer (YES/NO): YES